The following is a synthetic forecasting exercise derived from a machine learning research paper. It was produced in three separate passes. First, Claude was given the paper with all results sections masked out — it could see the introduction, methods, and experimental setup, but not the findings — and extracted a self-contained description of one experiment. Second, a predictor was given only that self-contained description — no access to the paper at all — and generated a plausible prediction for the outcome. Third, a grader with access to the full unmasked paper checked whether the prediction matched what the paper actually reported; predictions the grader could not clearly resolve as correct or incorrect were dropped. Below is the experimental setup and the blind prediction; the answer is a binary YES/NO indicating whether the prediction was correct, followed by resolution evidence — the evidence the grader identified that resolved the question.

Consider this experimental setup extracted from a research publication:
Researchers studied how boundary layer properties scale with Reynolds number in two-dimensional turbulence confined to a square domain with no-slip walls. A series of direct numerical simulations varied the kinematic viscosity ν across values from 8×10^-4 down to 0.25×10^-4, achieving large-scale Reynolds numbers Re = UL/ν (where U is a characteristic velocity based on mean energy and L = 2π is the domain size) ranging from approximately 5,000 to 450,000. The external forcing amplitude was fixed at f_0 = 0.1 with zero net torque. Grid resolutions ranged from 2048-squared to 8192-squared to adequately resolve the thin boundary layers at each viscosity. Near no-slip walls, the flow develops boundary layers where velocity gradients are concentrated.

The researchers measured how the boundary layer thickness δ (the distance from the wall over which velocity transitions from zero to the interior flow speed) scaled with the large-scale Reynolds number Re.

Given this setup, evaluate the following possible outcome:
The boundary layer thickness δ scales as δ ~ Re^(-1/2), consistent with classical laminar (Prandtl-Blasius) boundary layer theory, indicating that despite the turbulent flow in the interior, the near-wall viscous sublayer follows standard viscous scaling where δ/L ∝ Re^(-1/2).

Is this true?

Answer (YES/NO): YES